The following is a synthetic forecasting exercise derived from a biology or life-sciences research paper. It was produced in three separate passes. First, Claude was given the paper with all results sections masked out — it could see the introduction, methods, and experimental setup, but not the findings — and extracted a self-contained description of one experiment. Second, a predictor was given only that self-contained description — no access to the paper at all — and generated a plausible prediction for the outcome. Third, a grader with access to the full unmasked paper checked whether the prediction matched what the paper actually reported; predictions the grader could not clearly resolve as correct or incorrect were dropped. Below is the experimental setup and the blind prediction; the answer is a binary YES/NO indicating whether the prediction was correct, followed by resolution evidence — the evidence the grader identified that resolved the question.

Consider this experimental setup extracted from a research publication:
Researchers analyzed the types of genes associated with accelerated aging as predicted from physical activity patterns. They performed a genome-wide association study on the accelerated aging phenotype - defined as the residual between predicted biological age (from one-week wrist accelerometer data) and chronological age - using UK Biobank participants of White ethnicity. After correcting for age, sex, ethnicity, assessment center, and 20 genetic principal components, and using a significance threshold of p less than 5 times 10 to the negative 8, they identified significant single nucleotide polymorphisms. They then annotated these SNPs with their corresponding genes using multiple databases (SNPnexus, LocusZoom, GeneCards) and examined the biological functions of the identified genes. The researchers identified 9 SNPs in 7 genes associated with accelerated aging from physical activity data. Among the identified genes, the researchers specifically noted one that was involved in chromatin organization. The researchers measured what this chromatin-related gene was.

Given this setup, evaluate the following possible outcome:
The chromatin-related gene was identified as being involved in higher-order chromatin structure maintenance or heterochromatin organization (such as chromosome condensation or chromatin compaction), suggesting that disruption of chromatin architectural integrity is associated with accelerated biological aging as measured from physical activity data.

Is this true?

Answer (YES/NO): NO